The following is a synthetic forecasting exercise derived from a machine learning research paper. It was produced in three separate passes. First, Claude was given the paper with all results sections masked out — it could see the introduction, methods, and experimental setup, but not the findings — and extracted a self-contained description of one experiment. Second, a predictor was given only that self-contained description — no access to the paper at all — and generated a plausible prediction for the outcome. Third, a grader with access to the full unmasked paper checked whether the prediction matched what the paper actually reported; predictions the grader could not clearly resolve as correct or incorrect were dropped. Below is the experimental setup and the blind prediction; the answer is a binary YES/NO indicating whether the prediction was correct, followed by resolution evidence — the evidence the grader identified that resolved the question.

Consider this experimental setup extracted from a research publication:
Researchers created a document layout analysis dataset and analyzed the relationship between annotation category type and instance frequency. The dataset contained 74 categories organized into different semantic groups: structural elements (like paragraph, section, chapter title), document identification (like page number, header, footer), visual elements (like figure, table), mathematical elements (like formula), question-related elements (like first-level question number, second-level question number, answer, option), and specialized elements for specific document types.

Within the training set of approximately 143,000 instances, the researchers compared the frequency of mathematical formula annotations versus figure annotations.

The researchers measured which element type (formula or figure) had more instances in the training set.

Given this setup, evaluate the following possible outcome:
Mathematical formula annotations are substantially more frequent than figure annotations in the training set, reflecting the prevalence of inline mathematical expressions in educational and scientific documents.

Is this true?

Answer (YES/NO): YES